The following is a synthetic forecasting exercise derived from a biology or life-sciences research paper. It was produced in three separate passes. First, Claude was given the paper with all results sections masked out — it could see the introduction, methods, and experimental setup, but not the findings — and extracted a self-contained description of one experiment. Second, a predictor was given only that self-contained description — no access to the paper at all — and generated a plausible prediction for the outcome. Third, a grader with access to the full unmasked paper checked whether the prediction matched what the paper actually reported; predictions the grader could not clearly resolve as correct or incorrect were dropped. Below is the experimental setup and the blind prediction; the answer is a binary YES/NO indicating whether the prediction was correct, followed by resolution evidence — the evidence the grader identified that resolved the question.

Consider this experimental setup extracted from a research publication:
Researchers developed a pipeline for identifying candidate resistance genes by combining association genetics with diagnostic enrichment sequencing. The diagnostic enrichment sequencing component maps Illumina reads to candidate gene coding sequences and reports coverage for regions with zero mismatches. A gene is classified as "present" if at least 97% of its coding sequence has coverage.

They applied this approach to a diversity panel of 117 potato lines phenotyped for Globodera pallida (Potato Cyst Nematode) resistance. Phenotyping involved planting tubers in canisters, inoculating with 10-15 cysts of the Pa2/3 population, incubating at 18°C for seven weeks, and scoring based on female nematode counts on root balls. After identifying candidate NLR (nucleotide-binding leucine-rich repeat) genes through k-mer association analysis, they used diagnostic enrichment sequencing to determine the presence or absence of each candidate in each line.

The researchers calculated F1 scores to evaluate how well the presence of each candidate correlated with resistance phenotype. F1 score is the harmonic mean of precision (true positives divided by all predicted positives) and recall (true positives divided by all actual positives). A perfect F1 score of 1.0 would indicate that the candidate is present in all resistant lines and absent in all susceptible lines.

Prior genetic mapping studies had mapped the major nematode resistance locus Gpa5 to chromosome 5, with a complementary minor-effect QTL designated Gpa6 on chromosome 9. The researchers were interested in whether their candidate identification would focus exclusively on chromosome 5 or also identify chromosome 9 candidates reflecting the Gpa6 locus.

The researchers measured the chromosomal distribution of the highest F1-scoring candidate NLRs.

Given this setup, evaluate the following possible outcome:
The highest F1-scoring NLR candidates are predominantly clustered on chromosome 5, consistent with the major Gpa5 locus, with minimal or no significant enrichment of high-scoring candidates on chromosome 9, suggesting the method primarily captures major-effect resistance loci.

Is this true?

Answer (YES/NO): YES